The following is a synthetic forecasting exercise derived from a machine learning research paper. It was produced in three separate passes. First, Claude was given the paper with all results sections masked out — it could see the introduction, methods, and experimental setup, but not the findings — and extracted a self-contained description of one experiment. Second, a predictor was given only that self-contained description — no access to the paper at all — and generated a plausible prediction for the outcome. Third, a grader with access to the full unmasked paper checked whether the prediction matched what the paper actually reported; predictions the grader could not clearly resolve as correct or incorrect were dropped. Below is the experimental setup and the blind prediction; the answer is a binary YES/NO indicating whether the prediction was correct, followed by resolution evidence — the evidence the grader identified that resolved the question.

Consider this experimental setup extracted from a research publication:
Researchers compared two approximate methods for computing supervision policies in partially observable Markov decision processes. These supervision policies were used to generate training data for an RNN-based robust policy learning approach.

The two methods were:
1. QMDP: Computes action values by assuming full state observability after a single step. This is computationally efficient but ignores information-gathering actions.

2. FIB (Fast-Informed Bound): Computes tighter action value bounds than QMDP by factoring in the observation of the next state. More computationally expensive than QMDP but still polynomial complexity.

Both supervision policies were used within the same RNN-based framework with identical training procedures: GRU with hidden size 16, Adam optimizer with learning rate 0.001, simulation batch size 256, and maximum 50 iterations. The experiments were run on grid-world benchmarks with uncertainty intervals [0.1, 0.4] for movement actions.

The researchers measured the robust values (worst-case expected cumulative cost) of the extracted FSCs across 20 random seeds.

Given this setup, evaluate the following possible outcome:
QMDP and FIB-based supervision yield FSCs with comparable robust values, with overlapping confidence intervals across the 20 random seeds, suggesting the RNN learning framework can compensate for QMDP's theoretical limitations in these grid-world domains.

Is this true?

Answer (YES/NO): YES